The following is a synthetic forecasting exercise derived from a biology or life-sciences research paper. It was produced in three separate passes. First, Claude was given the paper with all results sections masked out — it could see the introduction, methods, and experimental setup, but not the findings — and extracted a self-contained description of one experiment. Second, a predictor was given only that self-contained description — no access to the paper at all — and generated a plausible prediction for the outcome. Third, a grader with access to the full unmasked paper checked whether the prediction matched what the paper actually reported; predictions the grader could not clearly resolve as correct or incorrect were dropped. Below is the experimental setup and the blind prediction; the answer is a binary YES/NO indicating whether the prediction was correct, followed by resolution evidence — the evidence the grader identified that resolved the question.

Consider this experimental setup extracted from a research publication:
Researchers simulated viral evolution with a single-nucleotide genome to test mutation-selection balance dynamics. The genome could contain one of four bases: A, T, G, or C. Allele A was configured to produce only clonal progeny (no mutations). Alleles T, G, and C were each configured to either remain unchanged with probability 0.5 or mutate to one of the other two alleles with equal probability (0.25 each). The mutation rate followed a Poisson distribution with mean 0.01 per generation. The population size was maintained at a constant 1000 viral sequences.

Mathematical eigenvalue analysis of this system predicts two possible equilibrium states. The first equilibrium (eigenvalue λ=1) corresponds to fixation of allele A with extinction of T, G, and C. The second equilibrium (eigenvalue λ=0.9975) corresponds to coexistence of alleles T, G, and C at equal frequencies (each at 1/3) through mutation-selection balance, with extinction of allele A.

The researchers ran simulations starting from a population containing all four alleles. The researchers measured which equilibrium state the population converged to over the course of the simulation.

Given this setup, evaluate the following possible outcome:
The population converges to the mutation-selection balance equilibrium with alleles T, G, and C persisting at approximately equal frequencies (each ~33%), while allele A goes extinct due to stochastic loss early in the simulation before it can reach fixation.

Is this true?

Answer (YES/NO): NO